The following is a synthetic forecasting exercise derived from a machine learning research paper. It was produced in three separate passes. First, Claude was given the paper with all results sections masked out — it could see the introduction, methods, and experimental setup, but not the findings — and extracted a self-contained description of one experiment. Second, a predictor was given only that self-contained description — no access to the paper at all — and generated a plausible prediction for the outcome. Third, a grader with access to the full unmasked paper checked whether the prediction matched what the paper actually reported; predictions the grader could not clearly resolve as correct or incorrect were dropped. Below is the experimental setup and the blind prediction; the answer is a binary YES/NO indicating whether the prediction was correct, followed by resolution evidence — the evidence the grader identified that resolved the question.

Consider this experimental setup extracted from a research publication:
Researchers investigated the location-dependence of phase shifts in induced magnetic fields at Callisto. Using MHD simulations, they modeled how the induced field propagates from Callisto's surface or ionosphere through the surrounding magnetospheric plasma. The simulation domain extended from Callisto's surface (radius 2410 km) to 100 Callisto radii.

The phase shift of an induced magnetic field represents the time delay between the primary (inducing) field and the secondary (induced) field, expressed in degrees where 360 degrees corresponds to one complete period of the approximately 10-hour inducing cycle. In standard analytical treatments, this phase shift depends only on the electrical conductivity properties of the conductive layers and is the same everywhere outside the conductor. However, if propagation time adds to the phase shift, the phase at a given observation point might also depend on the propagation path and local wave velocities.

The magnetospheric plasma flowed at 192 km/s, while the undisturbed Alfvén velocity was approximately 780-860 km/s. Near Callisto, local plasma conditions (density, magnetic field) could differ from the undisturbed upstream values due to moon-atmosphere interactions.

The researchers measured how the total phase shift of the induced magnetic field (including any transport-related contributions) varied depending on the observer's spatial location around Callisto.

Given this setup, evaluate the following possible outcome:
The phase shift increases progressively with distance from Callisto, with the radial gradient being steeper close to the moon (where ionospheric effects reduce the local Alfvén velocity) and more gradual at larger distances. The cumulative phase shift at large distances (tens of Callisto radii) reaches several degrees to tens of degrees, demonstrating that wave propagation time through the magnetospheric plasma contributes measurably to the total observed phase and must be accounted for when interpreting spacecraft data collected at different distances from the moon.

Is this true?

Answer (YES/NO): NO